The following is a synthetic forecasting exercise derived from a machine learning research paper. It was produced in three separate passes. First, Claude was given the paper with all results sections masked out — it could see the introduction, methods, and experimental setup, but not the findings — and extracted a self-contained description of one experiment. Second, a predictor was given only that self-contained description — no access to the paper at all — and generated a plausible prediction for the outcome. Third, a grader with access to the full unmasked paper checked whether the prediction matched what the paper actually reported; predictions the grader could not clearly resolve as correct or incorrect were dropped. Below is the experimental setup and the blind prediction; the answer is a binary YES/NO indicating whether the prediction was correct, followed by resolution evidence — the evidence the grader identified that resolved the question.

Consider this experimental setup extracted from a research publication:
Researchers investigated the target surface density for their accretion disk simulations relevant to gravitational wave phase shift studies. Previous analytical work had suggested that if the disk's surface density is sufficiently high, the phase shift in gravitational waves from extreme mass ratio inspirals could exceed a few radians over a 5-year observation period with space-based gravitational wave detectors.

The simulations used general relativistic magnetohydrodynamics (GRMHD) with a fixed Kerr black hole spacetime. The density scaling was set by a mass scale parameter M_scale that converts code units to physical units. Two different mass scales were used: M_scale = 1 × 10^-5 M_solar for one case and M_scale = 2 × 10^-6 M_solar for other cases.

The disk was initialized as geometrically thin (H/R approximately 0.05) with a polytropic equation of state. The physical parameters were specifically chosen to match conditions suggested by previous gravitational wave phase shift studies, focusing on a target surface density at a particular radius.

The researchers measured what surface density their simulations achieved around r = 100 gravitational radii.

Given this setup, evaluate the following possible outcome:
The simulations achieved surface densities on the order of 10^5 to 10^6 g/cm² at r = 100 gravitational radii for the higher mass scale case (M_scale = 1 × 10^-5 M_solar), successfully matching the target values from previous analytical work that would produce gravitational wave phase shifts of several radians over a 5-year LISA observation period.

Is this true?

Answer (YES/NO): NO